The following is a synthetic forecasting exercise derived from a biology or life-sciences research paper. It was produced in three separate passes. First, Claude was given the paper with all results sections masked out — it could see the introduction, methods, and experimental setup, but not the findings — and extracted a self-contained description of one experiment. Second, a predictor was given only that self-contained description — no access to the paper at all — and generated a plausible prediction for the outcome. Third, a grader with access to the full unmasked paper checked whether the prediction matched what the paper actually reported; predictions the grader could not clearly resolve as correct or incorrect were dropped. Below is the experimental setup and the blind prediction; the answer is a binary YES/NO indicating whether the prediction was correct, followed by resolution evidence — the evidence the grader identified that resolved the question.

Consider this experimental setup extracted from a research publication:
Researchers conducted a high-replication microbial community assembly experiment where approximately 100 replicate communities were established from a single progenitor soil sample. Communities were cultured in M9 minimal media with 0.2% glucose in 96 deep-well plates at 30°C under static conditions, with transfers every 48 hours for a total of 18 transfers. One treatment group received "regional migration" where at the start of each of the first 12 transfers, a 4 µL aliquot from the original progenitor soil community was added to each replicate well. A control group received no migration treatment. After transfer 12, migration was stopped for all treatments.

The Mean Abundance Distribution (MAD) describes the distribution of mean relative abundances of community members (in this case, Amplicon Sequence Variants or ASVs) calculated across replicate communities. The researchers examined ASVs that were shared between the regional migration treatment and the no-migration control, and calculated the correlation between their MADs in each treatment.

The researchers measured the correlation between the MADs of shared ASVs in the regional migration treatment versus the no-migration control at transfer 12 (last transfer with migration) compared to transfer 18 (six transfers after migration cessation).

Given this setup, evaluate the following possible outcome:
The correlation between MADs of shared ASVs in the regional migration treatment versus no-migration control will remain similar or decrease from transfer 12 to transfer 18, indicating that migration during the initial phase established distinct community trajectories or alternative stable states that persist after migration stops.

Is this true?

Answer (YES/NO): NO